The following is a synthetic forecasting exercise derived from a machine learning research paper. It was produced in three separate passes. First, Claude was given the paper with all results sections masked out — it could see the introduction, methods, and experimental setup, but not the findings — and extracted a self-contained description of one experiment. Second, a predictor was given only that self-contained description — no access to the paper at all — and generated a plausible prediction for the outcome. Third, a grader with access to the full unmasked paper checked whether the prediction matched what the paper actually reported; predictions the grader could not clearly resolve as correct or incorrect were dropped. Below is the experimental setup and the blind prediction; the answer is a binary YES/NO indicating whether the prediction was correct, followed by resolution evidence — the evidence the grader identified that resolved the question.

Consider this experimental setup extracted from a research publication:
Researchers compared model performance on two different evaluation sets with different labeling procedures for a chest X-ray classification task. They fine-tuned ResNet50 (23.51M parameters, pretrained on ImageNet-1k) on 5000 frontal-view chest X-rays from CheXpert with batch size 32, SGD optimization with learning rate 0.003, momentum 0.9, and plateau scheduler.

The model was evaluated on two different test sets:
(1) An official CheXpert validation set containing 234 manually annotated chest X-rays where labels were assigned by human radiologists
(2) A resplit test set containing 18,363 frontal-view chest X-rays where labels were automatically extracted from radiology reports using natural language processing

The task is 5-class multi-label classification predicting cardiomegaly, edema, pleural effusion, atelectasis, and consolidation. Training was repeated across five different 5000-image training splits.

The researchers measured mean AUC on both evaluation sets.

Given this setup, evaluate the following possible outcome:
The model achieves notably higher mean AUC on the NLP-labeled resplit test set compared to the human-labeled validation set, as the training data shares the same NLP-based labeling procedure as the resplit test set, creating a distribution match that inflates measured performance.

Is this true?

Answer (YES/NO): NO